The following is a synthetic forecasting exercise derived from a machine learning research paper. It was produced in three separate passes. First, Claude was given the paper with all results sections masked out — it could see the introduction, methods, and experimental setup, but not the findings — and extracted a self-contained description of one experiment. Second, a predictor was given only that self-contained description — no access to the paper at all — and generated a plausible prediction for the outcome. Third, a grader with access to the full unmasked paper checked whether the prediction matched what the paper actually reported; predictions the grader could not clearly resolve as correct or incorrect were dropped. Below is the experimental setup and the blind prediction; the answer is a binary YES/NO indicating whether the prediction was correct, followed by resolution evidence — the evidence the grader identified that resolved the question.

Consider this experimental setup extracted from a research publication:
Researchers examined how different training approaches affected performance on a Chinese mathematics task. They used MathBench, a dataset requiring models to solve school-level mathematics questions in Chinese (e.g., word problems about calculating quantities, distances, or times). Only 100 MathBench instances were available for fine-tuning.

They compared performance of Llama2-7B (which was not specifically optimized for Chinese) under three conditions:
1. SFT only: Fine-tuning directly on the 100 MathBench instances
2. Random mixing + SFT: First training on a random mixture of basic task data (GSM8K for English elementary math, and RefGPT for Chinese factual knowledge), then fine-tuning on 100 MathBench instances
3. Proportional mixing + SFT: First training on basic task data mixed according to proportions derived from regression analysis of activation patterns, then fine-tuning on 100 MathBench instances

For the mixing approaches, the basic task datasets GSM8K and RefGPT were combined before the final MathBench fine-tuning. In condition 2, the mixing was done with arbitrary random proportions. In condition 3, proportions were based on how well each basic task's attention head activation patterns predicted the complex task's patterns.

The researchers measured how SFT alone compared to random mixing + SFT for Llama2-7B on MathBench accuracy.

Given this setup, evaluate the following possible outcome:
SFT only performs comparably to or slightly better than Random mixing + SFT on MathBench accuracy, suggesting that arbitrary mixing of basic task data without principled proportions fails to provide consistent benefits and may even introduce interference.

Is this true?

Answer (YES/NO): YES